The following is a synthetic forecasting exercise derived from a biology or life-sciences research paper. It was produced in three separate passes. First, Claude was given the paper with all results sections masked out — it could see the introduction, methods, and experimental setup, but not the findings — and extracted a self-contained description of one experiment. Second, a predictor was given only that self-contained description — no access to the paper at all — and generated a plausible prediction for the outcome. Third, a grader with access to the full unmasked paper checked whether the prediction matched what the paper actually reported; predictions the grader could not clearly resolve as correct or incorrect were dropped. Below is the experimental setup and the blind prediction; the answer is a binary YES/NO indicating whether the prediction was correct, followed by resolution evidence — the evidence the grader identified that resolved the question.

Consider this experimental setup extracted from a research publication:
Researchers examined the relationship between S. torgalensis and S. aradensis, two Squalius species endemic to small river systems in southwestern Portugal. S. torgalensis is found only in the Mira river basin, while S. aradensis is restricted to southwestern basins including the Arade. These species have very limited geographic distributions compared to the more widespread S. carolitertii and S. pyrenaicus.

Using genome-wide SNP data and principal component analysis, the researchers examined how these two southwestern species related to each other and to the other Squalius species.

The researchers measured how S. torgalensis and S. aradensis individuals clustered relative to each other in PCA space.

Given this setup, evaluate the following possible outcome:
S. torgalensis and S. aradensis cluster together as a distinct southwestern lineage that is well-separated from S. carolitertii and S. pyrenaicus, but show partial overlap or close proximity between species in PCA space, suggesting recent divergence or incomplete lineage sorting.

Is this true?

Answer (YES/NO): NO